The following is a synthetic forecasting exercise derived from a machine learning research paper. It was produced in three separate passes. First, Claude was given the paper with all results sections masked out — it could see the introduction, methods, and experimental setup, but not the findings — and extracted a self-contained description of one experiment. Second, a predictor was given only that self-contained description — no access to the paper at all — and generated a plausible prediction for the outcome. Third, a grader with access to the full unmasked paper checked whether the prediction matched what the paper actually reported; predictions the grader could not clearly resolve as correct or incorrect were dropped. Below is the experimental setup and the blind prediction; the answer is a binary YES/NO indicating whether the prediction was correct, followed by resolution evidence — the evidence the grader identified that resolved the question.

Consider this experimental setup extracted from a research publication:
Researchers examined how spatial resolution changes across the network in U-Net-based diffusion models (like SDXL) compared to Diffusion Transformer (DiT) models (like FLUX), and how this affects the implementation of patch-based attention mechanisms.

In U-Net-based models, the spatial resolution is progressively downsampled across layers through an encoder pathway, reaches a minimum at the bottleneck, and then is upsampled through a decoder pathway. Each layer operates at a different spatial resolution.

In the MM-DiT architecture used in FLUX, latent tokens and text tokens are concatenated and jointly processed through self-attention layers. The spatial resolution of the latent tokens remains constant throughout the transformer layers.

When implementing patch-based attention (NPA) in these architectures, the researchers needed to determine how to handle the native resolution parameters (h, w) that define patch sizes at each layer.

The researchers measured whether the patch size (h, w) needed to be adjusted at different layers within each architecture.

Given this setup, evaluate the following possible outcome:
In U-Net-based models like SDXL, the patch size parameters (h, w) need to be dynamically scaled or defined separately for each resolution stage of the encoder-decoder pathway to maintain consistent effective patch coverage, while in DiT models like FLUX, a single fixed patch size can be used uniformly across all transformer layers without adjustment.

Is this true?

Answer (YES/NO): YES